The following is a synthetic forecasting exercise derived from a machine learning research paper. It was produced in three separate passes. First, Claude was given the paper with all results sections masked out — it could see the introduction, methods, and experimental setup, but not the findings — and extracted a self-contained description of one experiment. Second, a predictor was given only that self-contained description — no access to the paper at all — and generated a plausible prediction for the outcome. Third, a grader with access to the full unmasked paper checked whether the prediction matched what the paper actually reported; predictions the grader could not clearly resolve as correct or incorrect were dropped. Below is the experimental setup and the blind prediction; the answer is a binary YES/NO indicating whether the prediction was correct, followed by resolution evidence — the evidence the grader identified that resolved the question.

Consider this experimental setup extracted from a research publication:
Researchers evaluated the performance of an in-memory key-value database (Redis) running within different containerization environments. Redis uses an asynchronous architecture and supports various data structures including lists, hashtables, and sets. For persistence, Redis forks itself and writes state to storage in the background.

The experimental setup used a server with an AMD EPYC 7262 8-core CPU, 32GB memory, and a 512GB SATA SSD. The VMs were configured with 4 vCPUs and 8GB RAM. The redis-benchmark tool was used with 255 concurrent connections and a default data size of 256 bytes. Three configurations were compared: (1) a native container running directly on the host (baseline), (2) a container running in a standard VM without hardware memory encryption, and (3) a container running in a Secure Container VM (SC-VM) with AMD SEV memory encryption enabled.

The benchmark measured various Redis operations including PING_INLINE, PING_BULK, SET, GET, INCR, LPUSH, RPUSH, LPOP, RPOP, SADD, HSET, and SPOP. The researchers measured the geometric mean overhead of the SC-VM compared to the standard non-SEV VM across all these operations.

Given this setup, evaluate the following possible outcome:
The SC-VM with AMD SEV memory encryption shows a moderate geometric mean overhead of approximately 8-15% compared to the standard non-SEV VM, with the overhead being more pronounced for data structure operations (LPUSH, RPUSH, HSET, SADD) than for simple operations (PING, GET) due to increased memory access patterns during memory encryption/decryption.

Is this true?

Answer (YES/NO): NO